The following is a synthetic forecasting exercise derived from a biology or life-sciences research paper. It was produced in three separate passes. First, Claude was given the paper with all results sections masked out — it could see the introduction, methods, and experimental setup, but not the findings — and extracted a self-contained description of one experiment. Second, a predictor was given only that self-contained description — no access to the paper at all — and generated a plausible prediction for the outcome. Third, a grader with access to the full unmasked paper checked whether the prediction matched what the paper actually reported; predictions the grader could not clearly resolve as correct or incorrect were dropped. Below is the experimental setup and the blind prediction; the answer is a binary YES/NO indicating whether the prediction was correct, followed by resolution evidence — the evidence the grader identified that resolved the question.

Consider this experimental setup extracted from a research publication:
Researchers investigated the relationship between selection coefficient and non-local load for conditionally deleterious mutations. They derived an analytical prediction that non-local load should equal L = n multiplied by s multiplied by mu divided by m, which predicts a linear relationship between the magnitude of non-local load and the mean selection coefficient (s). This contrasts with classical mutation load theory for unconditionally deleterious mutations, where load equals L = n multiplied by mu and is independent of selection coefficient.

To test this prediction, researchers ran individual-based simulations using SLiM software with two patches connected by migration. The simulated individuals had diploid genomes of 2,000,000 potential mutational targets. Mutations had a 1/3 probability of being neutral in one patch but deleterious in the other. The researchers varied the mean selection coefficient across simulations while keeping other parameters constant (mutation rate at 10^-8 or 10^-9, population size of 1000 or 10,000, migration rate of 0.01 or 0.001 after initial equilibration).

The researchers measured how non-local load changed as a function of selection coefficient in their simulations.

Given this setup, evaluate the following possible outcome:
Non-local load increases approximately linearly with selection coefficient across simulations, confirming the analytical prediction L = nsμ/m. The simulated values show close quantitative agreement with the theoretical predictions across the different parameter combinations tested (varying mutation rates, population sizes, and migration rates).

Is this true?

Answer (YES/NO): YES